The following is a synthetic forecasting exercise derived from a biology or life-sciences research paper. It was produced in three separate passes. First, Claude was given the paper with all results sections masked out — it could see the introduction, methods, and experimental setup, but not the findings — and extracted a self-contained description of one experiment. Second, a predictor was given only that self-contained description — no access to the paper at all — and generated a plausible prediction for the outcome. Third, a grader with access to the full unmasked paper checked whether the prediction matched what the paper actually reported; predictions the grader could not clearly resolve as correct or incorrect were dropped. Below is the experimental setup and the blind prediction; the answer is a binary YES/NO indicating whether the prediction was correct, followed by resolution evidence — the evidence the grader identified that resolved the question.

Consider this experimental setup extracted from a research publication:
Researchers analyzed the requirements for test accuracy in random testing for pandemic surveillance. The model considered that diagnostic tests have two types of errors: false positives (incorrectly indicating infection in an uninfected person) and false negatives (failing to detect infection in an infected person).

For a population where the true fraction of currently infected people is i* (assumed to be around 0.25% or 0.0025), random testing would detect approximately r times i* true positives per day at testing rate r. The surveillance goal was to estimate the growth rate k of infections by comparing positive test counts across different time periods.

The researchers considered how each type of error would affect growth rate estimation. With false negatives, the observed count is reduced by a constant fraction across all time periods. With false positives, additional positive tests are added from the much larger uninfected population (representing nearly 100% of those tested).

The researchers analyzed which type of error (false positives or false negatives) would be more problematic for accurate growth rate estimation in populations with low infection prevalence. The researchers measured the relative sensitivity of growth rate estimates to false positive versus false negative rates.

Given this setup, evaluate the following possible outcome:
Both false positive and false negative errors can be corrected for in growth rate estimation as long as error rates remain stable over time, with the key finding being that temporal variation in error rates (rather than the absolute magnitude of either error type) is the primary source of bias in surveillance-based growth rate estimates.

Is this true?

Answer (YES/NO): NO